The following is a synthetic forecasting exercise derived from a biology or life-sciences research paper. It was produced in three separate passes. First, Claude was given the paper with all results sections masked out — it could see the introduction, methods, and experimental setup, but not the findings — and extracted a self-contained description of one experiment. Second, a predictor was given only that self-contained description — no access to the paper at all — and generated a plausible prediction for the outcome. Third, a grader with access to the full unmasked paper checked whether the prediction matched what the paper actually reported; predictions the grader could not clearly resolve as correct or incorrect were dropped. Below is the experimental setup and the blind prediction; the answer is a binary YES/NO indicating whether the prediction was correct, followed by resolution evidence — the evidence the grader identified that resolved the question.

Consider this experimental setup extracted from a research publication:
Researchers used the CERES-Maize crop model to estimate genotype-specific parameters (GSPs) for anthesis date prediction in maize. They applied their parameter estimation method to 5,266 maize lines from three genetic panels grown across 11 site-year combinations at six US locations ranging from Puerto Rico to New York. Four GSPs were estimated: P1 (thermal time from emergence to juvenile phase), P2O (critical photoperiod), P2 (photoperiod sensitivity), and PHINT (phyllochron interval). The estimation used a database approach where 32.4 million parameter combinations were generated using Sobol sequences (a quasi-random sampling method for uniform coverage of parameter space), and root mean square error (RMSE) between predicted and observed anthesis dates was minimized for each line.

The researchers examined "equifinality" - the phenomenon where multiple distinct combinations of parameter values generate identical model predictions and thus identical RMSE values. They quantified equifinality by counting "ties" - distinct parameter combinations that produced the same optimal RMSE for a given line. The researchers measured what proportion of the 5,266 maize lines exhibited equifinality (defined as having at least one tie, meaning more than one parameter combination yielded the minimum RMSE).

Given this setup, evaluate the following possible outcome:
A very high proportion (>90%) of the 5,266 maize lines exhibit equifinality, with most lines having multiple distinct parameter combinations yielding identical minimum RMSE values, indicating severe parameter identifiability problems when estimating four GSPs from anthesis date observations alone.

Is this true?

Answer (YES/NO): NO